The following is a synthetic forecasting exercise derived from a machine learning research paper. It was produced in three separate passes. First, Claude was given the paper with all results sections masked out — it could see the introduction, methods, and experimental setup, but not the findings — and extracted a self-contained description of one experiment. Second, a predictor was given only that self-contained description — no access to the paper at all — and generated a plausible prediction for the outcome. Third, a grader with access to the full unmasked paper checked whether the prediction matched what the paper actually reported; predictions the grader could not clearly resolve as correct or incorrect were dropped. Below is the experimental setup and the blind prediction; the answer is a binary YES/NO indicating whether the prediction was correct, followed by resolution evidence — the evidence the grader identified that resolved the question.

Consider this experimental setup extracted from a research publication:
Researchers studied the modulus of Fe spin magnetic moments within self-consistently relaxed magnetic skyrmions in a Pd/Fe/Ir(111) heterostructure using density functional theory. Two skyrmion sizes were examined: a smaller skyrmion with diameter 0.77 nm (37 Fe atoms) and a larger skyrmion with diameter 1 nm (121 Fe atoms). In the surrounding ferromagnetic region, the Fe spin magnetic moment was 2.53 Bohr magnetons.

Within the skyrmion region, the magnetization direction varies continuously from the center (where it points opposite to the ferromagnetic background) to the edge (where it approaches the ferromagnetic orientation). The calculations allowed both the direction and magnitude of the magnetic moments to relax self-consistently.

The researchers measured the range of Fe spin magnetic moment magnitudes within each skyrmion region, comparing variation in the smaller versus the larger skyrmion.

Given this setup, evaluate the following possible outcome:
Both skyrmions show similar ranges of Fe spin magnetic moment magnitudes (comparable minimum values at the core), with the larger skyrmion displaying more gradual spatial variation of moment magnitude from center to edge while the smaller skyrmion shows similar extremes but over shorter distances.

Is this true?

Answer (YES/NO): NO